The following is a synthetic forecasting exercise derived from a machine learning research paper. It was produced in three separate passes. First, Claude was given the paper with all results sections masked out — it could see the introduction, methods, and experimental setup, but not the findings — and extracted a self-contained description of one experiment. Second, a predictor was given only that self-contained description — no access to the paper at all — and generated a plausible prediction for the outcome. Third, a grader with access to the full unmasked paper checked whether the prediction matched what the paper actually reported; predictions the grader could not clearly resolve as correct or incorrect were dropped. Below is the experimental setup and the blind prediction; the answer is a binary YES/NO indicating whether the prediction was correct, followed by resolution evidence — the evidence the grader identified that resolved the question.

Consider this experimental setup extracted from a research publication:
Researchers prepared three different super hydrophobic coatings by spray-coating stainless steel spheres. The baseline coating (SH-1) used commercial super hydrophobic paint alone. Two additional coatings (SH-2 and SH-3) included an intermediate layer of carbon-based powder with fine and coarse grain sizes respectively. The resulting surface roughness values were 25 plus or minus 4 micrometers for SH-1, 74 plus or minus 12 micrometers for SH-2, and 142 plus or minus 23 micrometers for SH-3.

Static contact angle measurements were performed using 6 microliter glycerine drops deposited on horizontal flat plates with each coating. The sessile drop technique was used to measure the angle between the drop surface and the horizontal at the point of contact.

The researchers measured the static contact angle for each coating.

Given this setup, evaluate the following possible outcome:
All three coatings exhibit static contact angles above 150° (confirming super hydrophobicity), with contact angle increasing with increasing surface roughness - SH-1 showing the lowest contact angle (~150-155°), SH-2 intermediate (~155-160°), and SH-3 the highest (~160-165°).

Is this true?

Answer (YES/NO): NO